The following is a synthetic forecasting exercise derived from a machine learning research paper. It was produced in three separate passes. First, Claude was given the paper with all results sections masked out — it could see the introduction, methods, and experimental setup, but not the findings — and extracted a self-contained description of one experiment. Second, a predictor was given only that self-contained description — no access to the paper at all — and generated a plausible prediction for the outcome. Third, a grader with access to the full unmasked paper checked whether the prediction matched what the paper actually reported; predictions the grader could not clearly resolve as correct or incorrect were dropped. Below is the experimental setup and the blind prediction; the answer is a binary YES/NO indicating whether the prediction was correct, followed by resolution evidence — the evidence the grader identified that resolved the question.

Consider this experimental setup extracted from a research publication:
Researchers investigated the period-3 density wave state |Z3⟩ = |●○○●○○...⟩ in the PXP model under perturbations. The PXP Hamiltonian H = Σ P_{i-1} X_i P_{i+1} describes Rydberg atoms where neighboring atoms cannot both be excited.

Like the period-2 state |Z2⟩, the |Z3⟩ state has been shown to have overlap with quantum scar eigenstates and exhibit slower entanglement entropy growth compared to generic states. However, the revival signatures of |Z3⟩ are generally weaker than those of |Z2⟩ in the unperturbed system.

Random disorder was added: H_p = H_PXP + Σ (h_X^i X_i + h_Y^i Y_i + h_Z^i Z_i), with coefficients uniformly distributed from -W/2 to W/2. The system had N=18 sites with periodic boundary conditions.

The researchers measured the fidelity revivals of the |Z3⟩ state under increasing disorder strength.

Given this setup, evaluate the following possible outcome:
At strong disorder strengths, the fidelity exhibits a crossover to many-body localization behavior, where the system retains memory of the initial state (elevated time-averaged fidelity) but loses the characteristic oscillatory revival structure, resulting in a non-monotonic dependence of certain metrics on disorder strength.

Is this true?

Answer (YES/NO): NO